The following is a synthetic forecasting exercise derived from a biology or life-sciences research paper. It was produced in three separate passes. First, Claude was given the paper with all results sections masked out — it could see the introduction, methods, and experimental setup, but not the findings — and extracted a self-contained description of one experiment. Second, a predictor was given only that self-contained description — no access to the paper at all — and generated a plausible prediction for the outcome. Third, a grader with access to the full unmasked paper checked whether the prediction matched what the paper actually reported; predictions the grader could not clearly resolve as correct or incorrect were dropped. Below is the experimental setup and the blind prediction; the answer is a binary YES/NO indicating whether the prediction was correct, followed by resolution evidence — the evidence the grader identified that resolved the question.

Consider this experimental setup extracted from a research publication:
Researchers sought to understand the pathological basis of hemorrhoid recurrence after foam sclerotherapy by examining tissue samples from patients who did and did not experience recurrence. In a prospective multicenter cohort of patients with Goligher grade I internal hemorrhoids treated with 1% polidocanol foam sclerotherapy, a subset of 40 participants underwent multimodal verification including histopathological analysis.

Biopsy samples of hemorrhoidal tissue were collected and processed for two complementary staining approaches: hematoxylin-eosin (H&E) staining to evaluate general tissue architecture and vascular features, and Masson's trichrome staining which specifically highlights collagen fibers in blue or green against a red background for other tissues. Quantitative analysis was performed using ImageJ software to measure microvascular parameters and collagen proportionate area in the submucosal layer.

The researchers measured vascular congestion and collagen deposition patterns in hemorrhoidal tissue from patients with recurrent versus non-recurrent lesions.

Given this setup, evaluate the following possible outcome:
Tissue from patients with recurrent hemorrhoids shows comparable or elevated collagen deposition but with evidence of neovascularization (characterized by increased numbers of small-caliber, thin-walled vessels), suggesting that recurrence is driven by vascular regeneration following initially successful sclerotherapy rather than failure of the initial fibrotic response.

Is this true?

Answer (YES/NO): NO